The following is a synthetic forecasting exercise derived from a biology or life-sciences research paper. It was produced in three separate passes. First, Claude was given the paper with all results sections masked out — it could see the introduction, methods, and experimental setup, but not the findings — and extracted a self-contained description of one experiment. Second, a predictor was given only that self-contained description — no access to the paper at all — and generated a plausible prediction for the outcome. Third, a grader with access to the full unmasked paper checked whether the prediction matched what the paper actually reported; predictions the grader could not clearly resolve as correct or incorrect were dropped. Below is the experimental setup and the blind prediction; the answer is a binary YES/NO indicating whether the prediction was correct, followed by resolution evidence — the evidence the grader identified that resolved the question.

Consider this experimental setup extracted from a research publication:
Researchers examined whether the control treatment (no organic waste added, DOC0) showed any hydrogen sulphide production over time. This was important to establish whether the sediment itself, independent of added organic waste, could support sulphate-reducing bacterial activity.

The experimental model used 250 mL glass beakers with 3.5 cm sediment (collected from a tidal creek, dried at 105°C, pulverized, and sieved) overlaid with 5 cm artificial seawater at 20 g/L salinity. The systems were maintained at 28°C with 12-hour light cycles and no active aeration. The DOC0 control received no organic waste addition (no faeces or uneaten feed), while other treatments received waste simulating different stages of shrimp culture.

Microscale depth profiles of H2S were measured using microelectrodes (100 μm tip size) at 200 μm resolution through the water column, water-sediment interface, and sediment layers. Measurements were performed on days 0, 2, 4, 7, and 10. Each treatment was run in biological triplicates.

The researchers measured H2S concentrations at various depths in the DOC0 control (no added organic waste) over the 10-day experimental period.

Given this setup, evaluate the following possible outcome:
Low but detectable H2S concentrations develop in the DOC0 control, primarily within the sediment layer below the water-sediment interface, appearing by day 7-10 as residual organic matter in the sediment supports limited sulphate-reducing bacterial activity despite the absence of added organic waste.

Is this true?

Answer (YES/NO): NO